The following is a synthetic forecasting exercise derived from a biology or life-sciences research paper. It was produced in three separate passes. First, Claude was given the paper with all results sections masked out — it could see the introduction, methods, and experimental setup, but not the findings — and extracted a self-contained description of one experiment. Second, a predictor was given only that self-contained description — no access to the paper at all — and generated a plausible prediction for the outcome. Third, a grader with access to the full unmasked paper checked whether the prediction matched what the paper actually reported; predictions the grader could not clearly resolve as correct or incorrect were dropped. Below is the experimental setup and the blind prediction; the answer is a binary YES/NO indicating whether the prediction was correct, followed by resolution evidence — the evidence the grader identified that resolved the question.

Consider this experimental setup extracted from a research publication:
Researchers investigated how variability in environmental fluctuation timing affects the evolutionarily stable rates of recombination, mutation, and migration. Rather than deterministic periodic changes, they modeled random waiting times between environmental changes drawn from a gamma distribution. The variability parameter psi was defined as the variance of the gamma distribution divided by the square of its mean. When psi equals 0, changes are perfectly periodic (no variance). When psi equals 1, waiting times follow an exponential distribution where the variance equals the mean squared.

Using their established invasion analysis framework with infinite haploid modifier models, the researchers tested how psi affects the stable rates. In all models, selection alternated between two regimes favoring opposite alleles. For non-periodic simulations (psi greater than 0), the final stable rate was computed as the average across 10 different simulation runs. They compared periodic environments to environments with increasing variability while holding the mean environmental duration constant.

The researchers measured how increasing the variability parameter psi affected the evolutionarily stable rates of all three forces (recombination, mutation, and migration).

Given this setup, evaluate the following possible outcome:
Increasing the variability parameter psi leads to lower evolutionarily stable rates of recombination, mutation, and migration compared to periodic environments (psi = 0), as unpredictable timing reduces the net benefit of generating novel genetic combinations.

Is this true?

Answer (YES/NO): YES